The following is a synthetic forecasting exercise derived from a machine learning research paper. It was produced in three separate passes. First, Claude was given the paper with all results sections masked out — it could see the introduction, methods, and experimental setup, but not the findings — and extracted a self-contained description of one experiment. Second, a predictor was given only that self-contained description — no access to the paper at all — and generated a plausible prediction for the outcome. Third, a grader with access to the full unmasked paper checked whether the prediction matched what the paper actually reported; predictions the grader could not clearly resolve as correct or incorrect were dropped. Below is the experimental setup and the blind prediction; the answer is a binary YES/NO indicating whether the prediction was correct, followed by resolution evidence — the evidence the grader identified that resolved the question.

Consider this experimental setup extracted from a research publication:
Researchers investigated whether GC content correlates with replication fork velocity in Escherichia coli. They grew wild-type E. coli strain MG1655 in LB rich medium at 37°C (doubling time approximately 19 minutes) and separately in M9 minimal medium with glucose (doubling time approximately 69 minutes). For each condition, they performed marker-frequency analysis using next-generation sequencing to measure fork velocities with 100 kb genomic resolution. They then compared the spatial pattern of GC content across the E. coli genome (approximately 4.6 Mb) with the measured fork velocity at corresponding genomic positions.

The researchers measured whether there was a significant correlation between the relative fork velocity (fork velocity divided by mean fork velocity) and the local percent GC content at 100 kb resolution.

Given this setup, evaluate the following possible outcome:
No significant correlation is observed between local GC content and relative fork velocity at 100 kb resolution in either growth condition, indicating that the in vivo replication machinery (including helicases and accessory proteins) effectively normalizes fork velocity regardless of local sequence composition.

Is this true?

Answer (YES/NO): YES